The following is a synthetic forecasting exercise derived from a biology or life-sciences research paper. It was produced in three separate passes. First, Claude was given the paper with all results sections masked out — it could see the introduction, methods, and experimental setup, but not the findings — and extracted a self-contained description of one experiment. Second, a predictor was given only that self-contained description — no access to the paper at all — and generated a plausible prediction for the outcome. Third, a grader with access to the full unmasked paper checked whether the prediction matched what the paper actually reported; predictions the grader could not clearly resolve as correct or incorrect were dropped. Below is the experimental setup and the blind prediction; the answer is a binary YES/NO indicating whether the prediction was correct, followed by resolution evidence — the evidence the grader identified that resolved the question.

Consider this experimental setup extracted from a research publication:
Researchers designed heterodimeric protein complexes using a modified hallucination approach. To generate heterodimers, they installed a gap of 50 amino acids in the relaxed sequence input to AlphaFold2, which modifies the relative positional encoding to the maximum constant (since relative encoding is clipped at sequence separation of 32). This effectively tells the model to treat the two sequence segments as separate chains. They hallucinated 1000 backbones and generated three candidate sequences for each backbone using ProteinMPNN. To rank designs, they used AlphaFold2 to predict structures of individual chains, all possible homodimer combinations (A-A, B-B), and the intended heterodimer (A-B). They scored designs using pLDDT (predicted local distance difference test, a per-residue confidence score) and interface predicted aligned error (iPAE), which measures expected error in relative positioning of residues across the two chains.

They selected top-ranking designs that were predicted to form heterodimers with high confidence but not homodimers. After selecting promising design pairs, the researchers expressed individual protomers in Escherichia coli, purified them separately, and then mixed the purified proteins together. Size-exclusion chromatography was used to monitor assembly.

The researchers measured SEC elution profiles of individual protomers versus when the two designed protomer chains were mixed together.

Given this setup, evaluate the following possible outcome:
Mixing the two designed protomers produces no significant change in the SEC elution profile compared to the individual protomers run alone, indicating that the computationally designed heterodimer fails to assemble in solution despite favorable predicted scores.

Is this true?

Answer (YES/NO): NO